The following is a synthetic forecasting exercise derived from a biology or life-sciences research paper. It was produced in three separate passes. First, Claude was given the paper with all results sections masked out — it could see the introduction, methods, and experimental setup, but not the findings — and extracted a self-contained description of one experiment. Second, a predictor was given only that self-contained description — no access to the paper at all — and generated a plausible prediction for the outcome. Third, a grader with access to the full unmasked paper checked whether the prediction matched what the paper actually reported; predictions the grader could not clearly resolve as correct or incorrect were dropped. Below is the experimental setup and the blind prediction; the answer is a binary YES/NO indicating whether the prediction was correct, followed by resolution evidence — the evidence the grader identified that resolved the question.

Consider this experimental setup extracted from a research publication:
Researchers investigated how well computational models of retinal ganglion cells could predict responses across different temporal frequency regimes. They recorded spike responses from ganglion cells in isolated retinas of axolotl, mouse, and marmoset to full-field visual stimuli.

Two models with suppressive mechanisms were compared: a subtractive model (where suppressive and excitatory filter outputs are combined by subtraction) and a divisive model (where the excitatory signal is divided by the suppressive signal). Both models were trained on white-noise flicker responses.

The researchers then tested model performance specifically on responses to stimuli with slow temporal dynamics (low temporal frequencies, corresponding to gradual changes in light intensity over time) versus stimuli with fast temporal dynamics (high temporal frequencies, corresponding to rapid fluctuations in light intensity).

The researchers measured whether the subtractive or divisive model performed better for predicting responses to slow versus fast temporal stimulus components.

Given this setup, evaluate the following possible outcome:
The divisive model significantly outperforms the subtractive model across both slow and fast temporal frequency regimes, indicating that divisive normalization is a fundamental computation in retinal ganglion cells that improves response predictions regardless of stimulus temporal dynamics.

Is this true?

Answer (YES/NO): NO